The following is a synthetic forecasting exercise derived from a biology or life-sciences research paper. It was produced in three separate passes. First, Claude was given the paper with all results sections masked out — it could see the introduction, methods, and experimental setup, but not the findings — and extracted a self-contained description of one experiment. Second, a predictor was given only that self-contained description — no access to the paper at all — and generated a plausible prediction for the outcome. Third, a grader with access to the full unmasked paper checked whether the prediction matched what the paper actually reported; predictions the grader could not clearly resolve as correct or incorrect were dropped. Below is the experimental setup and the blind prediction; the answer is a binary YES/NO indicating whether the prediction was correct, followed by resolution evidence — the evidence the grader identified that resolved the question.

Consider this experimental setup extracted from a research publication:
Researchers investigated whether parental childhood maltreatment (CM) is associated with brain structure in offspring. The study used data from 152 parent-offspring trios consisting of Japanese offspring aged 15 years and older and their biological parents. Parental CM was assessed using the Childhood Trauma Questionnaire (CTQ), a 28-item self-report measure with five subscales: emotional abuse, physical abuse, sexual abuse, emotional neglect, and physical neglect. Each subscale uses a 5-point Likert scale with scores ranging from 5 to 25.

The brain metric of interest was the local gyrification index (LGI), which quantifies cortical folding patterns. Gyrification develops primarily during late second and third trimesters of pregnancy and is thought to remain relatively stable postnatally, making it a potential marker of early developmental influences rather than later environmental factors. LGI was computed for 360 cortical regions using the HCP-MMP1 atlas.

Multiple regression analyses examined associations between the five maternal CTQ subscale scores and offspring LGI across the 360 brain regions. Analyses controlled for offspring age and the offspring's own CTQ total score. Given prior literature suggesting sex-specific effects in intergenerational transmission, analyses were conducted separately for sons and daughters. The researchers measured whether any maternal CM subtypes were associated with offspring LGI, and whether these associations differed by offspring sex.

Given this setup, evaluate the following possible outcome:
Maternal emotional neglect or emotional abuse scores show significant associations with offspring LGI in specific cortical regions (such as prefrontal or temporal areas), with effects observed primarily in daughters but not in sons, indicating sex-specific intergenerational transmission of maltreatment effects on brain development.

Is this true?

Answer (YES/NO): NO